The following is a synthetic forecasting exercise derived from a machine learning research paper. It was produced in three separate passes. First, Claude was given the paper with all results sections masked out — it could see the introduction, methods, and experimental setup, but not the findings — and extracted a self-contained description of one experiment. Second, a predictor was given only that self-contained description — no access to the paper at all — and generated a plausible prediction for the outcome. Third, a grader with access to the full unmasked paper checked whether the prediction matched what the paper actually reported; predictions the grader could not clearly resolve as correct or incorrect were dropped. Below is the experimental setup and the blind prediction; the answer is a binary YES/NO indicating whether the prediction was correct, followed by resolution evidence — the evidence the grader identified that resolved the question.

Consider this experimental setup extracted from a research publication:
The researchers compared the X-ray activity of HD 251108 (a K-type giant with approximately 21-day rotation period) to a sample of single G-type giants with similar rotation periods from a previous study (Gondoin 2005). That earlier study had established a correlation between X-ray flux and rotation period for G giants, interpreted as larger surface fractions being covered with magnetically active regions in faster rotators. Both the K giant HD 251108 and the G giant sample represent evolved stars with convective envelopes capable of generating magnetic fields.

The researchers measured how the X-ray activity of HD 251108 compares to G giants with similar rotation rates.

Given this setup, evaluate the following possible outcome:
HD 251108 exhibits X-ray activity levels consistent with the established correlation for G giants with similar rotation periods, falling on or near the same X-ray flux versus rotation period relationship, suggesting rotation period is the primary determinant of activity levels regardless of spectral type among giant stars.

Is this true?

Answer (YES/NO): NO